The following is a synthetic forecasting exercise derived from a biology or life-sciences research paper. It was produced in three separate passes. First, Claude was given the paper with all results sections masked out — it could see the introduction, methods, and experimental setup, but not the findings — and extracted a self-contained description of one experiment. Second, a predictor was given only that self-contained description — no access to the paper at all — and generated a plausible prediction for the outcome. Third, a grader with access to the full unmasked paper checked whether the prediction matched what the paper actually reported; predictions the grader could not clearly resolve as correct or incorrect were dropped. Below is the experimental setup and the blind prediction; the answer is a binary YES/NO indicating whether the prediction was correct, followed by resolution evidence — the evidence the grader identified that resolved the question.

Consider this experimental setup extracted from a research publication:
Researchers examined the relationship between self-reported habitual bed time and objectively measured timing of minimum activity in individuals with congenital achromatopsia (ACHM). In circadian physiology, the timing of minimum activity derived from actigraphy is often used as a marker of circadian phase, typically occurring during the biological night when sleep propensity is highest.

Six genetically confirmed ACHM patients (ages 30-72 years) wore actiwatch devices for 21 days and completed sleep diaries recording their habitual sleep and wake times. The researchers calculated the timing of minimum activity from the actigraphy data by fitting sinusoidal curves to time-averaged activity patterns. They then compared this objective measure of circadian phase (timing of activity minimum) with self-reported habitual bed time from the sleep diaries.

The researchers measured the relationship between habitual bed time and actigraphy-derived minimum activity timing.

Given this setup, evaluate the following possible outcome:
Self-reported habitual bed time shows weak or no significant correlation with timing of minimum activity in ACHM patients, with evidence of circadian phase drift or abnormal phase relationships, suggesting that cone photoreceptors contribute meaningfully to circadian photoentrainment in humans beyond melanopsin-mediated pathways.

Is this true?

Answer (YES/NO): NO